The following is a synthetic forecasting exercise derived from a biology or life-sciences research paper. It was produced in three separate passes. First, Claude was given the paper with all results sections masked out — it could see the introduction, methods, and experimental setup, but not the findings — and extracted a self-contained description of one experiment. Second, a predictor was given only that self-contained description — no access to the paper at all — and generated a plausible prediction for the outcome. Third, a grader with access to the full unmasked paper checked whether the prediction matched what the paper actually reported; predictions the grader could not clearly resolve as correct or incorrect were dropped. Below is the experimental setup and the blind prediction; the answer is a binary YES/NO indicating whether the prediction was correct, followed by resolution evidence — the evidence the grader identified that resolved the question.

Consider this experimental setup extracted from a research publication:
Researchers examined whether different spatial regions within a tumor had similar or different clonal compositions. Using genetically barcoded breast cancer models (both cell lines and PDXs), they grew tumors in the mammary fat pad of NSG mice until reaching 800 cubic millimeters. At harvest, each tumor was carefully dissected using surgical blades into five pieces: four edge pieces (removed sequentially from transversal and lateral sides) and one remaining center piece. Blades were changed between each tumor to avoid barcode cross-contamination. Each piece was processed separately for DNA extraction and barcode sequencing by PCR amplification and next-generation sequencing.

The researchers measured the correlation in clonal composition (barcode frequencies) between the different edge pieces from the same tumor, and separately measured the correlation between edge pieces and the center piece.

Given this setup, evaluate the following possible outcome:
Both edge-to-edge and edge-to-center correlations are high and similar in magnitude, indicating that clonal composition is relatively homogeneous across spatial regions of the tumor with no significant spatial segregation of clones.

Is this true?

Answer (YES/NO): NO